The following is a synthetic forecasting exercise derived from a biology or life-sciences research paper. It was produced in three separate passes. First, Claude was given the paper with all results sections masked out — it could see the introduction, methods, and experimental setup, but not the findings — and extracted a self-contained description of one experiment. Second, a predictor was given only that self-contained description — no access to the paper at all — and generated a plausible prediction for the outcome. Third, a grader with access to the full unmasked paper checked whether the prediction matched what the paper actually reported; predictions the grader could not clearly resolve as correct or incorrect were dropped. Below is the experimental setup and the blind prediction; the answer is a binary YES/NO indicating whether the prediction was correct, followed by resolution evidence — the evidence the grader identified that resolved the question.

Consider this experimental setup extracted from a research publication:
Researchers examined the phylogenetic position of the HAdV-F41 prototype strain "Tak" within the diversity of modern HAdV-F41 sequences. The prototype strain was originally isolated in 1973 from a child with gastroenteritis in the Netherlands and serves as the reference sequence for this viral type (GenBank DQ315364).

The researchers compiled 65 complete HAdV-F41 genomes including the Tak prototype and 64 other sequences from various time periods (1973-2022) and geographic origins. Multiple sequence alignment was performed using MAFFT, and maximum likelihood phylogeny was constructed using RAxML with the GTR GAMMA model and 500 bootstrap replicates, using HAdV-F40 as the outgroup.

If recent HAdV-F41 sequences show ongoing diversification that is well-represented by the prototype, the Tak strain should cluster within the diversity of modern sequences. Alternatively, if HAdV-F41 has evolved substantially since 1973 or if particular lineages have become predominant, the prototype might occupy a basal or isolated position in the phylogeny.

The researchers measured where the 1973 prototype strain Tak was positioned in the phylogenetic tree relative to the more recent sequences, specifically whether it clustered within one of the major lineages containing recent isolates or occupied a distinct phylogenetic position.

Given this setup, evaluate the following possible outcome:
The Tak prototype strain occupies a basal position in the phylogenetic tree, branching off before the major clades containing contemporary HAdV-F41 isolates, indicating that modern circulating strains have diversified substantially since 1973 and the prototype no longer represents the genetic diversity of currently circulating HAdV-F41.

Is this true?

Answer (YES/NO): NO